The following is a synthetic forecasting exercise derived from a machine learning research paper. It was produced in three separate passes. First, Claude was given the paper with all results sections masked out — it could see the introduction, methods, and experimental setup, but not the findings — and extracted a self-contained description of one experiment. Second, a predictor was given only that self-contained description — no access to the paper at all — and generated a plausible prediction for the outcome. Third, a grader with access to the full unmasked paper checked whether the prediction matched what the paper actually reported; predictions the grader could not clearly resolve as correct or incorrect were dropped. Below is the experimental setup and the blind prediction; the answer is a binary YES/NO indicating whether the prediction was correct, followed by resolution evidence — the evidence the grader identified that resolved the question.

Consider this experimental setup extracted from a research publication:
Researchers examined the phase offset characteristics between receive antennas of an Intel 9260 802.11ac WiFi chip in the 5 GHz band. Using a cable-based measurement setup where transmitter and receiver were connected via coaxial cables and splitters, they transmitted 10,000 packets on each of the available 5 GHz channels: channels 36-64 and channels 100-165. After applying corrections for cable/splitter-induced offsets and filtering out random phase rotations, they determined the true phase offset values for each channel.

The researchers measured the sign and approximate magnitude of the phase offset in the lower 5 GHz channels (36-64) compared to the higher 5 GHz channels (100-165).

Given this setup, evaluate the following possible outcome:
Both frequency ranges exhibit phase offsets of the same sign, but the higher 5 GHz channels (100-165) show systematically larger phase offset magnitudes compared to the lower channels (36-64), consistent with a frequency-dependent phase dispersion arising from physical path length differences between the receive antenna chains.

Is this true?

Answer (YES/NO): NO